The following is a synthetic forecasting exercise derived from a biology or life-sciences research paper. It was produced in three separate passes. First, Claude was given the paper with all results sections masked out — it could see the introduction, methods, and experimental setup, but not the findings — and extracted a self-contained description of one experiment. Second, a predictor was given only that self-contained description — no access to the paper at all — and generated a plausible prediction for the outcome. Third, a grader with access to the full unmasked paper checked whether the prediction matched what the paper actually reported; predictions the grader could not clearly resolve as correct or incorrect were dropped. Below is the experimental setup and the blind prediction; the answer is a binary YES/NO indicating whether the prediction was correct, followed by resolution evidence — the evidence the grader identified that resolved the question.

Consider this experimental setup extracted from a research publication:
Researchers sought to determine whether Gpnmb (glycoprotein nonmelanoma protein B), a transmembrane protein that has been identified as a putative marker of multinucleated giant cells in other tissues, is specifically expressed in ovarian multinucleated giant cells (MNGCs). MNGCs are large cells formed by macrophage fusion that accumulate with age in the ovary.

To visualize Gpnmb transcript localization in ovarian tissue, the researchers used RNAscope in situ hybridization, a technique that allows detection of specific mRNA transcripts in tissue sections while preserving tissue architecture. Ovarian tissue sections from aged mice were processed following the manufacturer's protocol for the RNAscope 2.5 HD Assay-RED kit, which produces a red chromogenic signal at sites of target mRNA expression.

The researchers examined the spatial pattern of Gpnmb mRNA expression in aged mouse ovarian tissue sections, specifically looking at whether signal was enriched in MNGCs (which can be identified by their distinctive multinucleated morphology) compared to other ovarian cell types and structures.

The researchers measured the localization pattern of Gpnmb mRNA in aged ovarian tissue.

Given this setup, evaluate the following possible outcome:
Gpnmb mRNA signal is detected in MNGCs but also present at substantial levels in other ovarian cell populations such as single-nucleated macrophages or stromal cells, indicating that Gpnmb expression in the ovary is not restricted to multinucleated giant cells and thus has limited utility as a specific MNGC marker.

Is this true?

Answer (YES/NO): NO